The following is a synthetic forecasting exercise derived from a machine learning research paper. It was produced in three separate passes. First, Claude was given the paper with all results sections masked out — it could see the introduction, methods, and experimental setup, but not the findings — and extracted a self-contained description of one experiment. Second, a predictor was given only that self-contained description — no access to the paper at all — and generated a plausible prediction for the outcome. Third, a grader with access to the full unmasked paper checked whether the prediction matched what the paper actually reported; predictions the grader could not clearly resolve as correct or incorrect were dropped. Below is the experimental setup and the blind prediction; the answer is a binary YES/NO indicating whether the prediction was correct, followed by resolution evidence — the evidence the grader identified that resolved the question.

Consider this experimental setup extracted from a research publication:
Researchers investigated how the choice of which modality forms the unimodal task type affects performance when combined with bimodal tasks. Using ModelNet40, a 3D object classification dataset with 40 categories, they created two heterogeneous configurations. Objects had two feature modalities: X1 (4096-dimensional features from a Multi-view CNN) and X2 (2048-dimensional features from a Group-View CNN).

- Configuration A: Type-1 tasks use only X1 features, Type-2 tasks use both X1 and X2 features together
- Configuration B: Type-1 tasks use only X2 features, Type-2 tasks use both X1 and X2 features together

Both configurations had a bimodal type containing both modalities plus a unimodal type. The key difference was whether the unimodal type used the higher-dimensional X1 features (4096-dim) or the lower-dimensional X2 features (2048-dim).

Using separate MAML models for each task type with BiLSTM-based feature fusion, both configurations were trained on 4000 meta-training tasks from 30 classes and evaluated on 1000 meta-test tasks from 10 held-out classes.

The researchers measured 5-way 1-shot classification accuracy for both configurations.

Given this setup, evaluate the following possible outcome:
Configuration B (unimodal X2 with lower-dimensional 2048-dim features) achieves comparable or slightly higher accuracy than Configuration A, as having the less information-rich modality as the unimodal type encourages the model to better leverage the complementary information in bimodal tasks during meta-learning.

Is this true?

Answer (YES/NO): NO